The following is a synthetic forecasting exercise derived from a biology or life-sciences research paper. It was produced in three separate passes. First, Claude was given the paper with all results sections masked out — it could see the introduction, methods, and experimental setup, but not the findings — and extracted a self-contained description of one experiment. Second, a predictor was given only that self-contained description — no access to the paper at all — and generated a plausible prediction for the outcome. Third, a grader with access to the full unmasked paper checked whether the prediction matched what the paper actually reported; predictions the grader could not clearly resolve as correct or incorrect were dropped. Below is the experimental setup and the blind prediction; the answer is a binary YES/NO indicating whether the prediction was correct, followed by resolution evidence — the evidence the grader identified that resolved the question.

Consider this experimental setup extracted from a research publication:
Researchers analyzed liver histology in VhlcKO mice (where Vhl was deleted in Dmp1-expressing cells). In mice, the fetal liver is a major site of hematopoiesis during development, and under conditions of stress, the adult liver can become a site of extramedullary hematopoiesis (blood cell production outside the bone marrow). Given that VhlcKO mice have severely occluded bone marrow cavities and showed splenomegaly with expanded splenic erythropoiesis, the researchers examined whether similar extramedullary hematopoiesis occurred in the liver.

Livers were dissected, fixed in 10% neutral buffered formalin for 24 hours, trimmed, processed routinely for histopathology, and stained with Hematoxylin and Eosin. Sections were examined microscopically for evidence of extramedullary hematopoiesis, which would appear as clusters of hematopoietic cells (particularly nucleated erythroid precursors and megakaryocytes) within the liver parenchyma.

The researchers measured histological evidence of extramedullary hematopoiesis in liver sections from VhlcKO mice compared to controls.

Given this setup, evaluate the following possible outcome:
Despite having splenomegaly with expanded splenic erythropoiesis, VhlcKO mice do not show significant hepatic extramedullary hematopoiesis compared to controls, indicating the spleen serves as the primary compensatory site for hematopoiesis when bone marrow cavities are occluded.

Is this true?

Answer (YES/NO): NO